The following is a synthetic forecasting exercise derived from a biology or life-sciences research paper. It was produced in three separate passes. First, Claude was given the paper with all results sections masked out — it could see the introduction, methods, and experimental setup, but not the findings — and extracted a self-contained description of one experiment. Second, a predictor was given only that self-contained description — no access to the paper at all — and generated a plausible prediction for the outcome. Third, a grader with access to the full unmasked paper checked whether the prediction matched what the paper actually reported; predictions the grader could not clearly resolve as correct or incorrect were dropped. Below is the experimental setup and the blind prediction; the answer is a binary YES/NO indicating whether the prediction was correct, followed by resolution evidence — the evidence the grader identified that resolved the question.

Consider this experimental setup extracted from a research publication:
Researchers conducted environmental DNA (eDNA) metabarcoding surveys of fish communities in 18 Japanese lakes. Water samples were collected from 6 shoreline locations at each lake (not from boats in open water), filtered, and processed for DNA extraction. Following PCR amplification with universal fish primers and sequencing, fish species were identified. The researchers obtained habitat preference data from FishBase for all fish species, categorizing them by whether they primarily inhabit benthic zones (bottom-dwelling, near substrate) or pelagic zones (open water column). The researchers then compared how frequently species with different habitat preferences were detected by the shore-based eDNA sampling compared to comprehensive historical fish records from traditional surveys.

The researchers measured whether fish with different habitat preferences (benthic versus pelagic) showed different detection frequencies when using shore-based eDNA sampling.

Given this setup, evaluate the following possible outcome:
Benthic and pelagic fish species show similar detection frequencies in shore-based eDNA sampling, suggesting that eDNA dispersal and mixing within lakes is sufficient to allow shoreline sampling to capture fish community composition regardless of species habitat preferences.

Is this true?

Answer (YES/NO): NO